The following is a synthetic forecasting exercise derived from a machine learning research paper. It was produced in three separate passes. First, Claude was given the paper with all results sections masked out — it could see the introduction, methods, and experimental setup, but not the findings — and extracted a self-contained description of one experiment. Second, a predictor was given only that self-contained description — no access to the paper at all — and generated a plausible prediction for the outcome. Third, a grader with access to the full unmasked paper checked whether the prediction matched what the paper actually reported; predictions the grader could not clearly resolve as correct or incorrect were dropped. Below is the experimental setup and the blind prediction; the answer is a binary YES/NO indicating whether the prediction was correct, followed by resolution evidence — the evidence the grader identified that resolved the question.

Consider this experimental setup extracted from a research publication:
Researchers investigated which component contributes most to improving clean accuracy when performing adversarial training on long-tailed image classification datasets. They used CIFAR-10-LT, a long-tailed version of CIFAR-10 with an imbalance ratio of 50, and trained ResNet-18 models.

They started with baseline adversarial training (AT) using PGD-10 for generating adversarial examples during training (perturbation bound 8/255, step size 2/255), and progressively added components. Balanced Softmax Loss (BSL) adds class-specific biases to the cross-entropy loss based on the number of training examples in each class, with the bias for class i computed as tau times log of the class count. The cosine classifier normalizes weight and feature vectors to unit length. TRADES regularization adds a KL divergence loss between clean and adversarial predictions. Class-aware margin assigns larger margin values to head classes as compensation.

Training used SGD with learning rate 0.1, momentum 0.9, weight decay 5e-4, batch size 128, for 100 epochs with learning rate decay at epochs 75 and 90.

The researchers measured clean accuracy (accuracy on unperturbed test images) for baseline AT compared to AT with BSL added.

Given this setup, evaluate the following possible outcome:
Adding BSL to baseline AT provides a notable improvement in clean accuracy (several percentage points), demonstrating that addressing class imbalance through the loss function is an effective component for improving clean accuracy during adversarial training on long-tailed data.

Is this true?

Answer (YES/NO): YES